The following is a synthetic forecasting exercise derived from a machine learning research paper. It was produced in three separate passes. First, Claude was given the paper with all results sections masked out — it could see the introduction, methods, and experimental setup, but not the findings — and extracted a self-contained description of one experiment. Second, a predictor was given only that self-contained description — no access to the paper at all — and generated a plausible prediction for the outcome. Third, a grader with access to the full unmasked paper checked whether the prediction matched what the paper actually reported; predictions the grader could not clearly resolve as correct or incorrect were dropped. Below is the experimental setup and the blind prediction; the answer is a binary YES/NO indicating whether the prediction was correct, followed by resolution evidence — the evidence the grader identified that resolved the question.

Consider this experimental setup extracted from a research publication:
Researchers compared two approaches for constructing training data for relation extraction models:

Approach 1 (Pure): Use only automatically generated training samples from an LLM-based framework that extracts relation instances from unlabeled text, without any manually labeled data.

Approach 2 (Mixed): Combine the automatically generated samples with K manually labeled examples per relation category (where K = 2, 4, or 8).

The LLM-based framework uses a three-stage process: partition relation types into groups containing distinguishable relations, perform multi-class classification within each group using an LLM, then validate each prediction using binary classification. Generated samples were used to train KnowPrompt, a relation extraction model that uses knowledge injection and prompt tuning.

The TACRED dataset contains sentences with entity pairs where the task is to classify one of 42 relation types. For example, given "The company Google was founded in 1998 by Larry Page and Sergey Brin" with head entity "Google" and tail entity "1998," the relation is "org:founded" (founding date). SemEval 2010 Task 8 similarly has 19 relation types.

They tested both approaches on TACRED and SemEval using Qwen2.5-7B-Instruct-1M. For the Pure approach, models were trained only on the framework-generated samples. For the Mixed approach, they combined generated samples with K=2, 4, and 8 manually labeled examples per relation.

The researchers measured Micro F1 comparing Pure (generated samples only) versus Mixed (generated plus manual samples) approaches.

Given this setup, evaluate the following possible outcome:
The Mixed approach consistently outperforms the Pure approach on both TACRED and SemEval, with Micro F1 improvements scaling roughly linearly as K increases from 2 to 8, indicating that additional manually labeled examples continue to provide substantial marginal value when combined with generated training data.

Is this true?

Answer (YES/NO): NO